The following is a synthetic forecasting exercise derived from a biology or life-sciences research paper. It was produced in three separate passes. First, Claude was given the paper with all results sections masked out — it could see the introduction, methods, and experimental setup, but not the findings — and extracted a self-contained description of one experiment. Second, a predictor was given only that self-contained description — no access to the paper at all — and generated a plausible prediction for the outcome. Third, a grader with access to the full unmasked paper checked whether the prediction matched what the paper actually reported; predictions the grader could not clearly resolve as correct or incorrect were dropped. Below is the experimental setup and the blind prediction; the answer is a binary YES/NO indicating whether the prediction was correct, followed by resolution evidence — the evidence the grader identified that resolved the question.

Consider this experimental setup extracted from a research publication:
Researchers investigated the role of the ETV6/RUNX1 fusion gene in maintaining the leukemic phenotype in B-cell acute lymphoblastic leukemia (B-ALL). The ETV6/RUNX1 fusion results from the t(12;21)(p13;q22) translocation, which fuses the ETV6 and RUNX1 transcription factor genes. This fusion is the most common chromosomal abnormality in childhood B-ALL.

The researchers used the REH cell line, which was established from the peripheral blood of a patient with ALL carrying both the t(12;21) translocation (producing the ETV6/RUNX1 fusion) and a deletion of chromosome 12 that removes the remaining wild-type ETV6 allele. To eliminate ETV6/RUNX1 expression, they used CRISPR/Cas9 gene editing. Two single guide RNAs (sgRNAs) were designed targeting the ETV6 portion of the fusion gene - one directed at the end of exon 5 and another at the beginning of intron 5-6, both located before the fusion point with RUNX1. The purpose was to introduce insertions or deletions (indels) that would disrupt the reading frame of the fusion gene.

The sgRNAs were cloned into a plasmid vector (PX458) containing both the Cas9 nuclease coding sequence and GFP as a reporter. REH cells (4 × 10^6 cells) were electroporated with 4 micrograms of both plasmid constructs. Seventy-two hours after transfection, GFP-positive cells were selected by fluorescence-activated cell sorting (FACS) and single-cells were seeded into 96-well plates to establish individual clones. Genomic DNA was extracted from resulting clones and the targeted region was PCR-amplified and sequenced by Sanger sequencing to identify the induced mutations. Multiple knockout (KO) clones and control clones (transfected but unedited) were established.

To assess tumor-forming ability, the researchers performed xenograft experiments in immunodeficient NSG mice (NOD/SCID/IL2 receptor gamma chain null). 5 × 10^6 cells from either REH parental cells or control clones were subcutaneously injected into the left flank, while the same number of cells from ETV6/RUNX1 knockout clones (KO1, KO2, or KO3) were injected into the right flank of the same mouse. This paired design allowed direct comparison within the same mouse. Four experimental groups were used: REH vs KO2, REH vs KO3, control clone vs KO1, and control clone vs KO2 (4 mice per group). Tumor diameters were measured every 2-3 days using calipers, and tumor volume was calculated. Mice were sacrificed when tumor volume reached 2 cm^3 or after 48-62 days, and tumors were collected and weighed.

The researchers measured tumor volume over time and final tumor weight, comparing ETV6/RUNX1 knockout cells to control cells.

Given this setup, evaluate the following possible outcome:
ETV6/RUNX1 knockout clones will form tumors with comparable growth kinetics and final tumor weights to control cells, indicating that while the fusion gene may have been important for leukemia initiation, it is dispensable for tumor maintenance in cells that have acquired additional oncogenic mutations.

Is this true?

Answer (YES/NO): NO